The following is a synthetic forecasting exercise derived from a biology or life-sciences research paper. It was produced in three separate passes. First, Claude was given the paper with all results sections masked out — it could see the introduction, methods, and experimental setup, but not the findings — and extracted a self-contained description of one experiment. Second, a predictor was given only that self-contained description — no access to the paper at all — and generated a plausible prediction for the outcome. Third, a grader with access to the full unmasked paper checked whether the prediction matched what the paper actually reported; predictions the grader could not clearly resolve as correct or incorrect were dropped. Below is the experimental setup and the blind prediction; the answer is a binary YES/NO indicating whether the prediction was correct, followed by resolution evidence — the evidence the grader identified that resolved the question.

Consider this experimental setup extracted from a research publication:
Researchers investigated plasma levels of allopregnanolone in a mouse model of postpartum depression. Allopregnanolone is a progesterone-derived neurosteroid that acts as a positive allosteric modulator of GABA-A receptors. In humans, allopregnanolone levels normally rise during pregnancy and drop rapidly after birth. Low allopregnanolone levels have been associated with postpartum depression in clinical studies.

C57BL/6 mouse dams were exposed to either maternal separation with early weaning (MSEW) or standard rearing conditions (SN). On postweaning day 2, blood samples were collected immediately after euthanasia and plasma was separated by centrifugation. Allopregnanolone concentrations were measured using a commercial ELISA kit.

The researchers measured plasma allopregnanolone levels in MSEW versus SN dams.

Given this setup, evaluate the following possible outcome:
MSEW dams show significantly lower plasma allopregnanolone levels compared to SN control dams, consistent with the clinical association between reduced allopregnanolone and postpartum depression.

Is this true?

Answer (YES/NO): NO